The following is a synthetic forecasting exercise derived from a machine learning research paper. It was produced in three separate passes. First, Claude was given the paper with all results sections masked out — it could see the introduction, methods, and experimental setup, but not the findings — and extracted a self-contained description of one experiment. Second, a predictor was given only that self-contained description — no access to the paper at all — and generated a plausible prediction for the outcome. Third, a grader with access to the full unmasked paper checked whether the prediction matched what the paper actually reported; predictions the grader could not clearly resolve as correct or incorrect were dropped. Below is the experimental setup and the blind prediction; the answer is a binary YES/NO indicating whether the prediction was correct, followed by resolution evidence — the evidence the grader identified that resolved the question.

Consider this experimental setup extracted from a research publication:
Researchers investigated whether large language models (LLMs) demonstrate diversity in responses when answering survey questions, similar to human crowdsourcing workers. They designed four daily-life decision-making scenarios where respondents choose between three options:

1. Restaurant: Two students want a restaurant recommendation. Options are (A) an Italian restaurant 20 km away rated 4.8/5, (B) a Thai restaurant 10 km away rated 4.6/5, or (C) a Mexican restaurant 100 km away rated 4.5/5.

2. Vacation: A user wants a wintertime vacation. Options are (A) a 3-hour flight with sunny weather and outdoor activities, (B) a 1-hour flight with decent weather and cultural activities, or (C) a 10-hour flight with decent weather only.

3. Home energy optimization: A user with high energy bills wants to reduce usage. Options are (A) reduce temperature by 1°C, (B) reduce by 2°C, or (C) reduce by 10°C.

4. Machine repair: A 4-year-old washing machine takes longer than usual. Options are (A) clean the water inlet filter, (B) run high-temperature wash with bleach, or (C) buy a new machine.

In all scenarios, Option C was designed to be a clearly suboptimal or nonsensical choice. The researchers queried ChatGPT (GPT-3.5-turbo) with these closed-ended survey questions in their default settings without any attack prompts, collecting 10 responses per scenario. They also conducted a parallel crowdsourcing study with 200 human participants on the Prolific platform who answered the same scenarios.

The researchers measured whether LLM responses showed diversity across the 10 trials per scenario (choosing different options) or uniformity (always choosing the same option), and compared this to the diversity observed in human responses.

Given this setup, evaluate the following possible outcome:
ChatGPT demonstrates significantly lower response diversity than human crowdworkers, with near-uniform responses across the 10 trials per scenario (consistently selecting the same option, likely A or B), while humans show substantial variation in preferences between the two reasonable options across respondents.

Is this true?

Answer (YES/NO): YES